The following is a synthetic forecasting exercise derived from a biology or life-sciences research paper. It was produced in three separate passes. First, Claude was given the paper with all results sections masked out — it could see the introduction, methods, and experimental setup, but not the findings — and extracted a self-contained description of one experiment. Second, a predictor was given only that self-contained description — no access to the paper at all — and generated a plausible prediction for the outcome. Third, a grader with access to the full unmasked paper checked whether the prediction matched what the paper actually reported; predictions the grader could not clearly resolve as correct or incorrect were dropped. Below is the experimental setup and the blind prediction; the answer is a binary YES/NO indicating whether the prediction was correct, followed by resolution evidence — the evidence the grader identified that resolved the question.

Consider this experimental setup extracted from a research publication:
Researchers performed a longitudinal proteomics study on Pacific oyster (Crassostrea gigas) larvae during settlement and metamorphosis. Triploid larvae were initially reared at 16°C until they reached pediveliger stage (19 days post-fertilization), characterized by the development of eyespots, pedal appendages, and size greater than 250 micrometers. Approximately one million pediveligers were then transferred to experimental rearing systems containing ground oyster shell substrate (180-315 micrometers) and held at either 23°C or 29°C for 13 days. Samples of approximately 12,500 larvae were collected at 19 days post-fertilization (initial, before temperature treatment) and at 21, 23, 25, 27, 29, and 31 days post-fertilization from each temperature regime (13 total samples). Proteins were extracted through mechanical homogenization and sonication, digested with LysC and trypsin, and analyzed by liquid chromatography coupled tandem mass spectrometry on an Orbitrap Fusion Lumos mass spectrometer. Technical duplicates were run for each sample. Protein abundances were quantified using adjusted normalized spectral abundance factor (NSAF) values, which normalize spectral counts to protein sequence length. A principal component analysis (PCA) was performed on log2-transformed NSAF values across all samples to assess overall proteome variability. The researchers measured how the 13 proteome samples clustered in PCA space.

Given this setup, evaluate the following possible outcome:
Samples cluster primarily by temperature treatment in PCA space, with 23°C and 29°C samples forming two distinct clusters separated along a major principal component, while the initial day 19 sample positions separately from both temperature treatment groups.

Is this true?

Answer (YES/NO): NO